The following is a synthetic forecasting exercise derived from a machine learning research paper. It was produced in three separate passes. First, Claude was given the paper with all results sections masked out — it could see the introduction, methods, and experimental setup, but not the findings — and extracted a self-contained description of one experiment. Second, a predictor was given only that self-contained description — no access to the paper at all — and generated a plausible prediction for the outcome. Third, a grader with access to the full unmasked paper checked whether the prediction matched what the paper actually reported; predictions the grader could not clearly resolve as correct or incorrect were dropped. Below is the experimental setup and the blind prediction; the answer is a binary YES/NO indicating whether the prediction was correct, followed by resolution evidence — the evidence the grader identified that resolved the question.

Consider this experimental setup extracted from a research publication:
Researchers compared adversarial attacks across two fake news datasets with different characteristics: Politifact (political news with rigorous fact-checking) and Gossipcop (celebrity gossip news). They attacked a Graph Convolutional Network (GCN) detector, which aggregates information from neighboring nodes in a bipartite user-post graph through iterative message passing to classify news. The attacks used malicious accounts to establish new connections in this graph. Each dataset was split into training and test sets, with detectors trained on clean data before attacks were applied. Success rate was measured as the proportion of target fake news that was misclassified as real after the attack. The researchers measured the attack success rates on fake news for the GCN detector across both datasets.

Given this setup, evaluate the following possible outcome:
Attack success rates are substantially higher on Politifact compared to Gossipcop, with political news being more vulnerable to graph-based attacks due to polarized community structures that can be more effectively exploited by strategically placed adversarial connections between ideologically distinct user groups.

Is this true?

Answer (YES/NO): NO